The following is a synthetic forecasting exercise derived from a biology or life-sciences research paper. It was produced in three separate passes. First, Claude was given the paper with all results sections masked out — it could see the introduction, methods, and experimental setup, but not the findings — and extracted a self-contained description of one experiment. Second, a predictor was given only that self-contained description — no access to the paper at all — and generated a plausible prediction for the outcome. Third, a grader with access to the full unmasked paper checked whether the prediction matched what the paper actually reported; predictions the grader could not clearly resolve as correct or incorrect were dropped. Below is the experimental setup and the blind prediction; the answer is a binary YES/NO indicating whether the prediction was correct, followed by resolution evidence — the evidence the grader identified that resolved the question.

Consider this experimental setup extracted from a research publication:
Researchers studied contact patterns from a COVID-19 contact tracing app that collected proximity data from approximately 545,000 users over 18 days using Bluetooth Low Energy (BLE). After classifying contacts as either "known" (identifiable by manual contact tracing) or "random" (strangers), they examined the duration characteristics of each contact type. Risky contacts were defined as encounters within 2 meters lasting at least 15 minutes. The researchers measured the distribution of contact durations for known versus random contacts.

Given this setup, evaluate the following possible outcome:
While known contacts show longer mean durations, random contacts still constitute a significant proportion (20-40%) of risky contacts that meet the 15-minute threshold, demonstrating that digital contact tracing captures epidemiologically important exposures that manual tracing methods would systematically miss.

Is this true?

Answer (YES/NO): NO